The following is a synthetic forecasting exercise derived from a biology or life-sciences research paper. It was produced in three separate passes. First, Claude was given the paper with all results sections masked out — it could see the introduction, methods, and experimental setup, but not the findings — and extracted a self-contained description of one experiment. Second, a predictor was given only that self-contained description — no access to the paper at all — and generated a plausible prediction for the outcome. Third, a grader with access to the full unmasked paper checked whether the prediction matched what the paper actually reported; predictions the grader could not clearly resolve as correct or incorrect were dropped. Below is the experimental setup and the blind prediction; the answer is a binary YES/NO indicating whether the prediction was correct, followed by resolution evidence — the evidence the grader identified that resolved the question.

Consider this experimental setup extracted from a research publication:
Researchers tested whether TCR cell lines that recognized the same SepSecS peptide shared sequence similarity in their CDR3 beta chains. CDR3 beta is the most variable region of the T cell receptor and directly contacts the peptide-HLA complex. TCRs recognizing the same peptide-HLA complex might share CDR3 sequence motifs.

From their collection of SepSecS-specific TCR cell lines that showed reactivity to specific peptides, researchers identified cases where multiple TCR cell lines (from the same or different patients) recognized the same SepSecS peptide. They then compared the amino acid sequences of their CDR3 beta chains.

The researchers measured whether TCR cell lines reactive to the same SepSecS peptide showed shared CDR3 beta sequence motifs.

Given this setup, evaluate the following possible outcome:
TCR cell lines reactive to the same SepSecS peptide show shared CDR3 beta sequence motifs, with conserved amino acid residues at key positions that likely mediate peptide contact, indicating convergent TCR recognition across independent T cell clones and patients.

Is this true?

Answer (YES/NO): NO